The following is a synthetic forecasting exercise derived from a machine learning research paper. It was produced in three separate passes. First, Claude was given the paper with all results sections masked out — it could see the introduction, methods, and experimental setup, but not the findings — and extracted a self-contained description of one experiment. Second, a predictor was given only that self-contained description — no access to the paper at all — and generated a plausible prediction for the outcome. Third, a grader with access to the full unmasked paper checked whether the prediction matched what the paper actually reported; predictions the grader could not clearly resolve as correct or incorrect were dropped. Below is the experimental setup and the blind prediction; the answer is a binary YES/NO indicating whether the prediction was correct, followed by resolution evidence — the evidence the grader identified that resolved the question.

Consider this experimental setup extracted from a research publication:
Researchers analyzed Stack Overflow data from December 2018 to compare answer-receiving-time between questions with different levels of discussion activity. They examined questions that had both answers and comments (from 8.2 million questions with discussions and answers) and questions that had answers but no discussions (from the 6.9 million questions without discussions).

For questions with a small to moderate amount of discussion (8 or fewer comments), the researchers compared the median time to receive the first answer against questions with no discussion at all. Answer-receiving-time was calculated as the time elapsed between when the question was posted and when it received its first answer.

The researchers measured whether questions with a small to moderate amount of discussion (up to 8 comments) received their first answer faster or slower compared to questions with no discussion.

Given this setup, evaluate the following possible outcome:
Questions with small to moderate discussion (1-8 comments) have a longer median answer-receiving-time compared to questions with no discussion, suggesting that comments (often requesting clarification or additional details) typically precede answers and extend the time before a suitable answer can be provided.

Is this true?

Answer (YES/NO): NO